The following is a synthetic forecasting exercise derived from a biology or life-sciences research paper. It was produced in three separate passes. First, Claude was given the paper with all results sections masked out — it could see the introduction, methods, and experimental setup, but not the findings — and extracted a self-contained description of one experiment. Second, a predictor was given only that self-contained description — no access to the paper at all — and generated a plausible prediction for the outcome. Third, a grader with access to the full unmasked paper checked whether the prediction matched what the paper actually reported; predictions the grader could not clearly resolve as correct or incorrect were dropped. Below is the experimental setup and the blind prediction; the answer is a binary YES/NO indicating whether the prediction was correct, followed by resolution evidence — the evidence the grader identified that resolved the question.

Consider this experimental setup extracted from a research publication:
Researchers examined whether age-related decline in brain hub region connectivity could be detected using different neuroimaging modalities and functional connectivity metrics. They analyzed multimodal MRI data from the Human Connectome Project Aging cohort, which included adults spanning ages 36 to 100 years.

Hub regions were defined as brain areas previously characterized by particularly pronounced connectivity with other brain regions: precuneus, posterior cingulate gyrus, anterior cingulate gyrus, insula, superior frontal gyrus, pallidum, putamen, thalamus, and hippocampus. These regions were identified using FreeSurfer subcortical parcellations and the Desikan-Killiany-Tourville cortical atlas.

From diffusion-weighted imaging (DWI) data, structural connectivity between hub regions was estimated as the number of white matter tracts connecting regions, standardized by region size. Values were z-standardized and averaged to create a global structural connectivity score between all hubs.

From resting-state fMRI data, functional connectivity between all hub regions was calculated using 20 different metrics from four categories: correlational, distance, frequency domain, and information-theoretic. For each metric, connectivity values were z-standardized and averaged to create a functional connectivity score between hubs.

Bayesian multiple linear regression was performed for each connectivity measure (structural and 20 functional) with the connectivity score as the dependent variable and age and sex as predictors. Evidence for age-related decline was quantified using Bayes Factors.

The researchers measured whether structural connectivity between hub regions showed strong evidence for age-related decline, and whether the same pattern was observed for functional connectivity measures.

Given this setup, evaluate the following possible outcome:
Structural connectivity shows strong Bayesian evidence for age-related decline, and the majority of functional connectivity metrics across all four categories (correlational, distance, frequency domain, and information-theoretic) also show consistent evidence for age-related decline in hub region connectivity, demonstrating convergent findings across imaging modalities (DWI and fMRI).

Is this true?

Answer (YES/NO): NO